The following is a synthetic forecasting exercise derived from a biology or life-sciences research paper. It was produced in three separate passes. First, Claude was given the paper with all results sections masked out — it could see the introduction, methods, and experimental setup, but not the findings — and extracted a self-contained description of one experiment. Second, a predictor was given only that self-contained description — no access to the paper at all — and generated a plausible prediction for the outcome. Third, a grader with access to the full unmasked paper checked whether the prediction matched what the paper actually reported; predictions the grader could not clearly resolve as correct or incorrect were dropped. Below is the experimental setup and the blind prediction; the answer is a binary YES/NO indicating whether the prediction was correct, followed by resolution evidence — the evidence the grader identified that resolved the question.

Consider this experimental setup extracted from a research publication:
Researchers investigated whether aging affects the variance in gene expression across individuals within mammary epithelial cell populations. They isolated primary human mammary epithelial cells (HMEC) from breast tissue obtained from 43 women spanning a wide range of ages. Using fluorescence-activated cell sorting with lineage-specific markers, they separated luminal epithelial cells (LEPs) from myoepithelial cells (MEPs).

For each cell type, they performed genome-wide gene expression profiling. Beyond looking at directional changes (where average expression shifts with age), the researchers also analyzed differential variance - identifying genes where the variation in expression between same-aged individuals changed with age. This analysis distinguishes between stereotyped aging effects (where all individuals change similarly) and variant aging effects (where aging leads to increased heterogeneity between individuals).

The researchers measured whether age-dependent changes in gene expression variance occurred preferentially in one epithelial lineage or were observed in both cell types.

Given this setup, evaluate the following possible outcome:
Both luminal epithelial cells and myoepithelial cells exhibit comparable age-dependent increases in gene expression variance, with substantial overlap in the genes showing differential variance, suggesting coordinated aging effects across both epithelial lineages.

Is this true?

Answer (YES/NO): NO